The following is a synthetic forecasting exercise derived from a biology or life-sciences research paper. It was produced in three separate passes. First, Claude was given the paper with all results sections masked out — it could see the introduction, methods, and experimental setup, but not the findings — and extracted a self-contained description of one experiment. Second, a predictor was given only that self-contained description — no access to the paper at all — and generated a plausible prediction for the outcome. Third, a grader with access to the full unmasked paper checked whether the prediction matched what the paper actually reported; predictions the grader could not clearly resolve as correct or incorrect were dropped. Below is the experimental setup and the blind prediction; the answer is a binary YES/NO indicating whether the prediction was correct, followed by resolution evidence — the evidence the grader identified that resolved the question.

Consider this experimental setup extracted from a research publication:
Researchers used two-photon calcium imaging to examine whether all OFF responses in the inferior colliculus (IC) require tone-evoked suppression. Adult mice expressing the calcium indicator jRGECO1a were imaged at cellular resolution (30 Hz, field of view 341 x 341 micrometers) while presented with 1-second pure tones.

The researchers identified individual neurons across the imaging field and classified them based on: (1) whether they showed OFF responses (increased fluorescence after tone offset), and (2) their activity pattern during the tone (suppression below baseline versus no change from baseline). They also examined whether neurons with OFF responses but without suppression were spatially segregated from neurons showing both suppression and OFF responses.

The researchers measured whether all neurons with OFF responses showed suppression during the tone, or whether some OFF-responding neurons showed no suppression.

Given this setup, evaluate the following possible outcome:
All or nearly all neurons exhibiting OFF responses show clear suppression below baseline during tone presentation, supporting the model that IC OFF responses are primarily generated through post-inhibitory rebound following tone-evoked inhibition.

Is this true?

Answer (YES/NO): NO